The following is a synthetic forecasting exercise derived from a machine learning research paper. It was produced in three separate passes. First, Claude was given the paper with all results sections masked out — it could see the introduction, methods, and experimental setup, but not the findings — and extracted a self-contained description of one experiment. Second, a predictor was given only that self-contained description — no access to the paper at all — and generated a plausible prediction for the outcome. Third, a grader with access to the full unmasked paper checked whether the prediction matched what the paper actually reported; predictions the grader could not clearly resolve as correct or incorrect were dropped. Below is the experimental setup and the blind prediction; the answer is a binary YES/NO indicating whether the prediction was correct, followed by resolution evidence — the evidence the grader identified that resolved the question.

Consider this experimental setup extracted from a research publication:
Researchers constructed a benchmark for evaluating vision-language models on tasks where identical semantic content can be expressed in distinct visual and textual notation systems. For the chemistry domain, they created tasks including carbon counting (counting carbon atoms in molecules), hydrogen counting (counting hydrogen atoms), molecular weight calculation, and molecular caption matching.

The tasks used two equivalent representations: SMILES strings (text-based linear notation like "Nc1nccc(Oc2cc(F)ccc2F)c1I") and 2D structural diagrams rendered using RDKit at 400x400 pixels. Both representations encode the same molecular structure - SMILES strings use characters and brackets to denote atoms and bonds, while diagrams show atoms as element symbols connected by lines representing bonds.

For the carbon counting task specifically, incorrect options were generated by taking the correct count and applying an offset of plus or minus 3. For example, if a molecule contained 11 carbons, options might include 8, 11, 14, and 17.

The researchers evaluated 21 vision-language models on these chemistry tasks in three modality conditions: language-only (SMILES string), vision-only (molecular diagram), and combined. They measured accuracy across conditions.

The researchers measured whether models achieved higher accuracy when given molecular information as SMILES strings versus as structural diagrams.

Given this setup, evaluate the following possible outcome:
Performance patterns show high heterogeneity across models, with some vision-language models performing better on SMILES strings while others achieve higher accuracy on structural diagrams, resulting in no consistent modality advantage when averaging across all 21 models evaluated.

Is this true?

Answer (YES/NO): NO